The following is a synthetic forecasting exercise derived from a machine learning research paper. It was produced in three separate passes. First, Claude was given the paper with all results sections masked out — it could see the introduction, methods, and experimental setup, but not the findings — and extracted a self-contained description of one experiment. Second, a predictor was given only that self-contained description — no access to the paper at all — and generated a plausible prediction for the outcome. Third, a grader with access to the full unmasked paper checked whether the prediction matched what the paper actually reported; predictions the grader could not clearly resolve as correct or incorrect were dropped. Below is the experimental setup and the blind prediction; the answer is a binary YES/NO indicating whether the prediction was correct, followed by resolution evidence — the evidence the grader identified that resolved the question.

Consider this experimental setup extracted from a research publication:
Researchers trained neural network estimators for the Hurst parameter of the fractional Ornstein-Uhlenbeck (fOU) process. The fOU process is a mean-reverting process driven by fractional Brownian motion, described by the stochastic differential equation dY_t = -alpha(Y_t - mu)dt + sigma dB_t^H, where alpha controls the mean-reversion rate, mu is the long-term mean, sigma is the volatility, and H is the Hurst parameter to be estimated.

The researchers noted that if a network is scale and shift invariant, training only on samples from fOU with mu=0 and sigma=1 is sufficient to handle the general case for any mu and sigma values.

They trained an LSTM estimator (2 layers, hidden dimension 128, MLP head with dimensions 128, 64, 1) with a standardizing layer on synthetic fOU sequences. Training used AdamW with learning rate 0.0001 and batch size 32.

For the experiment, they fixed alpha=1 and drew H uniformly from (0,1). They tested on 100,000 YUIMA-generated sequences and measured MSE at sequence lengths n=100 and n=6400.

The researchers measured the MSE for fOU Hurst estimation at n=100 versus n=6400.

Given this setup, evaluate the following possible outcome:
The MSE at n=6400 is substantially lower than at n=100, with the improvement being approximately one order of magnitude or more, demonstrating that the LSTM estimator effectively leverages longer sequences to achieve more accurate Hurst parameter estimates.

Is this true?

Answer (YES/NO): YES